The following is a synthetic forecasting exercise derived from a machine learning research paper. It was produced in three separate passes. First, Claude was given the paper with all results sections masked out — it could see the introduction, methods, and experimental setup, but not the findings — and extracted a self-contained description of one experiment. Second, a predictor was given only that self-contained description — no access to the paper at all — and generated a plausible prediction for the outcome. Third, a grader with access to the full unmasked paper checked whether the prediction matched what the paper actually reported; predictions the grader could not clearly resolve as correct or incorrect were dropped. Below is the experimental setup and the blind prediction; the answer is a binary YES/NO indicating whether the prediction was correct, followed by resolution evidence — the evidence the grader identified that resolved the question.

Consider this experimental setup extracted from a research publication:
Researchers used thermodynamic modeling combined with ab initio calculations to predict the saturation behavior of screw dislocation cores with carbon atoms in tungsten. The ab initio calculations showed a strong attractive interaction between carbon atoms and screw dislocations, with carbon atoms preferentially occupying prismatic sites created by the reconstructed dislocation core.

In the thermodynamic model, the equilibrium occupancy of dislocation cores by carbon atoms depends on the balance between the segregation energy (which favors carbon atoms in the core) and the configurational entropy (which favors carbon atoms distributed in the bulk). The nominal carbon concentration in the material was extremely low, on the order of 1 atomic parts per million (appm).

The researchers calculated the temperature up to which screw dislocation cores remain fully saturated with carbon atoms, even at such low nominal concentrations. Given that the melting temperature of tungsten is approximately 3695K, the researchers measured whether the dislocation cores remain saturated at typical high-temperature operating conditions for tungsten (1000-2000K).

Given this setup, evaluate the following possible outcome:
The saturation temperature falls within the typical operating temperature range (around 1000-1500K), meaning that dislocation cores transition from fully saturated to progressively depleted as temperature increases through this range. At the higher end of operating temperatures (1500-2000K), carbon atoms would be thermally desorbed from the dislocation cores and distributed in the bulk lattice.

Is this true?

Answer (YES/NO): NO